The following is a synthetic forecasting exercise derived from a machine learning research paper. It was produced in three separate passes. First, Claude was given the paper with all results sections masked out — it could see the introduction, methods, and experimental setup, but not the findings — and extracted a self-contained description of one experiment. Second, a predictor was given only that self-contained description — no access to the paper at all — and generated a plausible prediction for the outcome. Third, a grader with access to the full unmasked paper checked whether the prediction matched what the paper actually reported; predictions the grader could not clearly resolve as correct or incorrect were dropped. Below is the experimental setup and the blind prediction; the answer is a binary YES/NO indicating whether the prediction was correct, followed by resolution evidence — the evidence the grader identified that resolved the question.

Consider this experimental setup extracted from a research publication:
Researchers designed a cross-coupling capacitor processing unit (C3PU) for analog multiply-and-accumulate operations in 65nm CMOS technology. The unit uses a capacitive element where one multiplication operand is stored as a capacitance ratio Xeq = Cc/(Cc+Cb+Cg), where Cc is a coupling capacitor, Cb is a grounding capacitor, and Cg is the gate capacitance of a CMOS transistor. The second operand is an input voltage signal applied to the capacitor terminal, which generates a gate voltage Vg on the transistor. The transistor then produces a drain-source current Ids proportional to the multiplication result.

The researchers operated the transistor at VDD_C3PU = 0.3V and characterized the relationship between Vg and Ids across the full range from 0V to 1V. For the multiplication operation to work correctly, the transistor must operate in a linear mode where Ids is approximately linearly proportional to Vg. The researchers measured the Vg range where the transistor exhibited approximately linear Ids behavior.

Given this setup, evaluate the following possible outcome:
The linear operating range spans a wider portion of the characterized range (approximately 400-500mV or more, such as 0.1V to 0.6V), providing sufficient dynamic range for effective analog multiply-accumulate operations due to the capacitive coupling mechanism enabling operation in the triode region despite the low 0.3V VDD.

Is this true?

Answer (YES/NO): NO